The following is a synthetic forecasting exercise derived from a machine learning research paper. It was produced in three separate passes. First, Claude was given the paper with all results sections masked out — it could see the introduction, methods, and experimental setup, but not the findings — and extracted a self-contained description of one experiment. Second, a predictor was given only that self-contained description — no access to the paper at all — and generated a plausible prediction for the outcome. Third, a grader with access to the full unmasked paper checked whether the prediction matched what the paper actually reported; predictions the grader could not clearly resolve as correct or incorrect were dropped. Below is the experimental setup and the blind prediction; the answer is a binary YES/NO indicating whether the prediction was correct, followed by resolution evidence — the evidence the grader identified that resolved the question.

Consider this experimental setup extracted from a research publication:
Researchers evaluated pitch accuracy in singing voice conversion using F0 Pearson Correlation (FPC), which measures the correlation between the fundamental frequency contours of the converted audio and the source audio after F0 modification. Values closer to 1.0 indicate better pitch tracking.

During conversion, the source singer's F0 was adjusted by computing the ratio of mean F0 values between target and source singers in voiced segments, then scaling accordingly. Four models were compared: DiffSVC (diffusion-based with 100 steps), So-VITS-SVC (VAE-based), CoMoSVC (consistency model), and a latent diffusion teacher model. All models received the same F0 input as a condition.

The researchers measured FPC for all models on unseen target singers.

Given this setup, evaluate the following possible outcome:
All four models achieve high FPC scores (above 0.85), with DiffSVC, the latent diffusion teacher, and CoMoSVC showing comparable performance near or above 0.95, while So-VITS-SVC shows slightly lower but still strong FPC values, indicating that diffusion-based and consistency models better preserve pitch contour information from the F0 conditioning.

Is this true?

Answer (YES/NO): NO